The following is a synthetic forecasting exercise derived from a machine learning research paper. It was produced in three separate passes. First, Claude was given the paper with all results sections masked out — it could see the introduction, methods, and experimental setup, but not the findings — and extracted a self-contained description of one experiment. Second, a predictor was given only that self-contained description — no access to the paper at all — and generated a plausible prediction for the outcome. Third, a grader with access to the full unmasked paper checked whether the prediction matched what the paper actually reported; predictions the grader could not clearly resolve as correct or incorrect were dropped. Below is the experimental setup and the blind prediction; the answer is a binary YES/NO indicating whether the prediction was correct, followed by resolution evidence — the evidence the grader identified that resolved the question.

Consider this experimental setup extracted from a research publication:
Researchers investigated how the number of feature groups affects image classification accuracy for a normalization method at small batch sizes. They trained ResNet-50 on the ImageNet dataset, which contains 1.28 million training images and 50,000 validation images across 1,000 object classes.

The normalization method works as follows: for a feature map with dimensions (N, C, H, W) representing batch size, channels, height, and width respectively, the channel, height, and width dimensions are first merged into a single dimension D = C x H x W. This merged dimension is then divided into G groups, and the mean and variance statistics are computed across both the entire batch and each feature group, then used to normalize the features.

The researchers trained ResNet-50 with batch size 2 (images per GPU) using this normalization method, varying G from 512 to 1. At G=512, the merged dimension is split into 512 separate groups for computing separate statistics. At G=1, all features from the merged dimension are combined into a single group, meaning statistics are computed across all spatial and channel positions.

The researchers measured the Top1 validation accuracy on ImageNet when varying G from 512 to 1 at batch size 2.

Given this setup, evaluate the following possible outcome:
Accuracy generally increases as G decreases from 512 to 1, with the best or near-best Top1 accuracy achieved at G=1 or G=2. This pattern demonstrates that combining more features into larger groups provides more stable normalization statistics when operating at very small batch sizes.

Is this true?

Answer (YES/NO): YES